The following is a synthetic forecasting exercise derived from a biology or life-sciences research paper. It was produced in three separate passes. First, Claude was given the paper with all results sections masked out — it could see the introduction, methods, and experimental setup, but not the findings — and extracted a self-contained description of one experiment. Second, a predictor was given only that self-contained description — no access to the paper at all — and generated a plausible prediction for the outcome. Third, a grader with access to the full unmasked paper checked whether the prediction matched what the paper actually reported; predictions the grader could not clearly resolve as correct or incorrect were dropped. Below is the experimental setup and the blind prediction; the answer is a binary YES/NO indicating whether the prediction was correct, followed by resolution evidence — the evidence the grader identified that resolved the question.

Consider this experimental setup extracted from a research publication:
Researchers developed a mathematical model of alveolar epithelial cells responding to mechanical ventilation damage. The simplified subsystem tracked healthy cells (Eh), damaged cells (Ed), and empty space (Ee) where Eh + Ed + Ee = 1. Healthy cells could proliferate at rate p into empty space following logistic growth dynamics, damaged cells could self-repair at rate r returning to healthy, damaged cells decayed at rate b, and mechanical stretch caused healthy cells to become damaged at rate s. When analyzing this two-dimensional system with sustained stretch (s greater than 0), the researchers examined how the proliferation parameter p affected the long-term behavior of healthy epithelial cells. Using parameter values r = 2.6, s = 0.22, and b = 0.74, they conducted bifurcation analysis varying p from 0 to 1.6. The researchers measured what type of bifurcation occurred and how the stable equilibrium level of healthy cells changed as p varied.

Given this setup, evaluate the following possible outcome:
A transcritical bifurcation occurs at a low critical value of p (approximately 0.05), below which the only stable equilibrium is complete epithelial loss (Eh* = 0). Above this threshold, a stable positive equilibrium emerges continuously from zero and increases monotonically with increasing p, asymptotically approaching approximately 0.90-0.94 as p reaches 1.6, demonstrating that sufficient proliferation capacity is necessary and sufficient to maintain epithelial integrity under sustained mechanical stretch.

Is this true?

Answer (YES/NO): NO